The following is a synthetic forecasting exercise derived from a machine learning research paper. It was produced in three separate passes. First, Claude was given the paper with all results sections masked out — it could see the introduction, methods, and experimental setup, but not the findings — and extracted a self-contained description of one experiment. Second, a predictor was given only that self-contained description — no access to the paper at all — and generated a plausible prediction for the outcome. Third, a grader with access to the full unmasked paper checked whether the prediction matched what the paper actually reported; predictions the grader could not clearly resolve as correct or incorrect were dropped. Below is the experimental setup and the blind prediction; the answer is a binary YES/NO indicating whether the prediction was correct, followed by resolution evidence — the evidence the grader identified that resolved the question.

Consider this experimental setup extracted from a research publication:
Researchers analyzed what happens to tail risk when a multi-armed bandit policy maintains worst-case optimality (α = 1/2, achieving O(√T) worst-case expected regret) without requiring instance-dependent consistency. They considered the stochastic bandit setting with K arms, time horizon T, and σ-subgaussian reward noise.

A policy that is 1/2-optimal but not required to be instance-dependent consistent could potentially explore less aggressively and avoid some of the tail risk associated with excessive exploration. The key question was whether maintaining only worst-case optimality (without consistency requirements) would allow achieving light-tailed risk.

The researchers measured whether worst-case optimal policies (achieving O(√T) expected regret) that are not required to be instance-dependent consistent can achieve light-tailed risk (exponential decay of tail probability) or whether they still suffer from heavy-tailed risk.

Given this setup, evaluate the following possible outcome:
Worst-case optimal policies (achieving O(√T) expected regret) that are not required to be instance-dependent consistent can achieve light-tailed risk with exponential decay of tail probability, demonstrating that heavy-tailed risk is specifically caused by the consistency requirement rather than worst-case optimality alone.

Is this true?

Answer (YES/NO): YES